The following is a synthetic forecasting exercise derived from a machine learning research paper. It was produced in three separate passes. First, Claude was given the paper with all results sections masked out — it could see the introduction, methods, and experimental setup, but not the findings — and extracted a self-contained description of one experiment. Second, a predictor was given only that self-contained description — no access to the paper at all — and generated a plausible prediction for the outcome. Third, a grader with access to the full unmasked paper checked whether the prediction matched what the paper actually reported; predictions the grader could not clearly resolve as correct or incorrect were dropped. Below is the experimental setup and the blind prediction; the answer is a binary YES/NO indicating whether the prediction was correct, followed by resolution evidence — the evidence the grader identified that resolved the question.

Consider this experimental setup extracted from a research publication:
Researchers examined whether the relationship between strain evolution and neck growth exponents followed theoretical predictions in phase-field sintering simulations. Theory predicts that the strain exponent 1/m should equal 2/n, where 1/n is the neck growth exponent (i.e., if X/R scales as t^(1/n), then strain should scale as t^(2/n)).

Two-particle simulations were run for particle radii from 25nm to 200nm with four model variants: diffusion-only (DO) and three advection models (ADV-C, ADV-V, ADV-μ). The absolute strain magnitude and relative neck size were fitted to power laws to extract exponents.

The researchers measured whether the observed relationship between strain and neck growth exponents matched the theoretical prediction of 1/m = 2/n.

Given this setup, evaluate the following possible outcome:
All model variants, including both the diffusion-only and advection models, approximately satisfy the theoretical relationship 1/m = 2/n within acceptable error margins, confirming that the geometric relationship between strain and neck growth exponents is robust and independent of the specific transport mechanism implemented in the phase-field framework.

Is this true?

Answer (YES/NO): NO